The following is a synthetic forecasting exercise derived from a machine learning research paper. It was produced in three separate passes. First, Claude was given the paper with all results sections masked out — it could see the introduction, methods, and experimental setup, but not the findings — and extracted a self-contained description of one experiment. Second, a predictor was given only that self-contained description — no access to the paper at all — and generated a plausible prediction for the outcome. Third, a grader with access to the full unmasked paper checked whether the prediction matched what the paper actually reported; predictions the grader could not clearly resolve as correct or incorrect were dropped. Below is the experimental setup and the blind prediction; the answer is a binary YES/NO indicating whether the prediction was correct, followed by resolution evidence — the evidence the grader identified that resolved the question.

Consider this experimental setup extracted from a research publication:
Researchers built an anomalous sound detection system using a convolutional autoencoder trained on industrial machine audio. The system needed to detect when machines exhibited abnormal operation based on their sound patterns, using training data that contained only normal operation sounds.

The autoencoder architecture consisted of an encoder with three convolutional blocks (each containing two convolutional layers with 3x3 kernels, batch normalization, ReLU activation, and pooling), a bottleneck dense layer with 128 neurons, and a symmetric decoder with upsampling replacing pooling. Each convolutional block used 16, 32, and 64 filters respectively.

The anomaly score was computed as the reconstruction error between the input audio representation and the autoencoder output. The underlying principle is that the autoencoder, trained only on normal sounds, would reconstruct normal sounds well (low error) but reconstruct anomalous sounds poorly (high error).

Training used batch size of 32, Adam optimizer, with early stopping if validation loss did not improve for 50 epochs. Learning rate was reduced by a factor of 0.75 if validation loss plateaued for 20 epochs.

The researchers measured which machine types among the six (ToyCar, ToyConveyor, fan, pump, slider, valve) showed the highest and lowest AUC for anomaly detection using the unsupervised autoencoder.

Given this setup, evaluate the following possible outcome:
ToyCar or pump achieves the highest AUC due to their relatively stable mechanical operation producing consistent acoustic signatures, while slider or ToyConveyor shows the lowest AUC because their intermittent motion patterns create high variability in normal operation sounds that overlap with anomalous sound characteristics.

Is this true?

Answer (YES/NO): NO